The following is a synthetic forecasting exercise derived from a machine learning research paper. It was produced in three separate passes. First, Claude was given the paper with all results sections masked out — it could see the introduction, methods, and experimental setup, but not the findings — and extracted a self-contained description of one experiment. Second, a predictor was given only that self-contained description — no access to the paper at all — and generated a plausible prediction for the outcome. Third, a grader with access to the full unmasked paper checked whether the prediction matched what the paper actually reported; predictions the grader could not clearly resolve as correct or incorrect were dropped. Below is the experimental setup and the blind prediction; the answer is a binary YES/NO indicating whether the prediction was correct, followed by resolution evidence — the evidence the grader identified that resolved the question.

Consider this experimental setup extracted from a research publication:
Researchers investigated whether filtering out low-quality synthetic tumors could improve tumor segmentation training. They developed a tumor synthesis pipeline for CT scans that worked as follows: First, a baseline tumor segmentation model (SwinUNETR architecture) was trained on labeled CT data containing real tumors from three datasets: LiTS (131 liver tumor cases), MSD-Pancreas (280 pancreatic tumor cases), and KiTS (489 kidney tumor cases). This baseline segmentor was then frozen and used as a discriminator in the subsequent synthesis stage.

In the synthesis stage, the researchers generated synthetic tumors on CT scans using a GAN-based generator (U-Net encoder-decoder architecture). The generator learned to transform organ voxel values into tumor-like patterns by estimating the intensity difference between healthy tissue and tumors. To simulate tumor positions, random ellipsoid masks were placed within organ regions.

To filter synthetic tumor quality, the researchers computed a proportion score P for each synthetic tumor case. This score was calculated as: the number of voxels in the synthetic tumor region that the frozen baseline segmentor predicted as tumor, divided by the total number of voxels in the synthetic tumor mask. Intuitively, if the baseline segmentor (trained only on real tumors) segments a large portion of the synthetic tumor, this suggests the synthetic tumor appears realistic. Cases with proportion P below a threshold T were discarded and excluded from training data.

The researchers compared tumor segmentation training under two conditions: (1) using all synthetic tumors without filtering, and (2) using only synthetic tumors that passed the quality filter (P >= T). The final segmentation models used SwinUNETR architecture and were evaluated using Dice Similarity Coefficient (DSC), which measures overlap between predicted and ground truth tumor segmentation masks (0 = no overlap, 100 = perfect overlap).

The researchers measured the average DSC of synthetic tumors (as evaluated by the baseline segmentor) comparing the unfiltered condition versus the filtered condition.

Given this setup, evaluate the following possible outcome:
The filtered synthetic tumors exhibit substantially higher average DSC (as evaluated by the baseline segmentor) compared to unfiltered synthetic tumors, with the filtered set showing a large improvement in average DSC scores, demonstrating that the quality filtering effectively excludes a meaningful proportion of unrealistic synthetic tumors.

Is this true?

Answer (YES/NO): YES